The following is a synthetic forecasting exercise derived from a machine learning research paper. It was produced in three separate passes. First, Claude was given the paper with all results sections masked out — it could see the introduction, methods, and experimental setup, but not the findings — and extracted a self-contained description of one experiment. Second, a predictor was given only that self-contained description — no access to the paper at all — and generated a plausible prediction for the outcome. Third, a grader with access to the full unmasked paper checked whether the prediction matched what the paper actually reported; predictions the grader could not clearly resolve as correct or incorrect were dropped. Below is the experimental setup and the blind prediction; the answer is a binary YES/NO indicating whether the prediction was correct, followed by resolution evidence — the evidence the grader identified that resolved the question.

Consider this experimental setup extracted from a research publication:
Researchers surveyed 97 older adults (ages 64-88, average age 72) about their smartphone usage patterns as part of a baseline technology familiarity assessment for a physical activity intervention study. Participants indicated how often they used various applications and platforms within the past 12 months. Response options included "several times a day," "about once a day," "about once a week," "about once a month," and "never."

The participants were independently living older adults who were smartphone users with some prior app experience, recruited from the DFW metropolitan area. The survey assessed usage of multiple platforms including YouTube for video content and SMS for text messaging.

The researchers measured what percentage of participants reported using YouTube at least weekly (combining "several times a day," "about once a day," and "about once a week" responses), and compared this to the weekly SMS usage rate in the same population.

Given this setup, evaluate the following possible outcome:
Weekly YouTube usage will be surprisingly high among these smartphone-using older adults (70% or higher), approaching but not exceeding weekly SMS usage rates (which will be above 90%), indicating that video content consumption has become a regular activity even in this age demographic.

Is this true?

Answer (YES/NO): NO